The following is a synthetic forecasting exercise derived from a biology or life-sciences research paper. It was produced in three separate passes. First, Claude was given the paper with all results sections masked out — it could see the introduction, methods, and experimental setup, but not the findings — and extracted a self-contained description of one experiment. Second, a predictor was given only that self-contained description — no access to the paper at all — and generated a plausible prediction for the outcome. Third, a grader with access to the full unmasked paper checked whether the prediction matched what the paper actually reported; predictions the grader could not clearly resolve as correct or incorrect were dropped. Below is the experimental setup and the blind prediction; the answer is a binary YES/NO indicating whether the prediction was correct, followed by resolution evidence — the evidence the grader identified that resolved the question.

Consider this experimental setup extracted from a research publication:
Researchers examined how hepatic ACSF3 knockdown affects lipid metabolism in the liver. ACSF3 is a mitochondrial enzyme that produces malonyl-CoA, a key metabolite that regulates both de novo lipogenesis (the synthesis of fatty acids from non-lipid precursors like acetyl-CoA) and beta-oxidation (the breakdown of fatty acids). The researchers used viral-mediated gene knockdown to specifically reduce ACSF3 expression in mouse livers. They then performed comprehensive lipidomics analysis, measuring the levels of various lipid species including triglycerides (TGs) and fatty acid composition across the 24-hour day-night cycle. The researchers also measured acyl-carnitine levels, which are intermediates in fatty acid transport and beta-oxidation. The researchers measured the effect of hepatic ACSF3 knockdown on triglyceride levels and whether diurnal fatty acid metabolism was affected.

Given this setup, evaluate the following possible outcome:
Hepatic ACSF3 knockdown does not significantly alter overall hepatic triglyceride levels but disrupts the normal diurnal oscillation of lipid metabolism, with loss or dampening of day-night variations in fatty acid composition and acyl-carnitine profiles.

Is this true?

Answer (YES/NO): NO